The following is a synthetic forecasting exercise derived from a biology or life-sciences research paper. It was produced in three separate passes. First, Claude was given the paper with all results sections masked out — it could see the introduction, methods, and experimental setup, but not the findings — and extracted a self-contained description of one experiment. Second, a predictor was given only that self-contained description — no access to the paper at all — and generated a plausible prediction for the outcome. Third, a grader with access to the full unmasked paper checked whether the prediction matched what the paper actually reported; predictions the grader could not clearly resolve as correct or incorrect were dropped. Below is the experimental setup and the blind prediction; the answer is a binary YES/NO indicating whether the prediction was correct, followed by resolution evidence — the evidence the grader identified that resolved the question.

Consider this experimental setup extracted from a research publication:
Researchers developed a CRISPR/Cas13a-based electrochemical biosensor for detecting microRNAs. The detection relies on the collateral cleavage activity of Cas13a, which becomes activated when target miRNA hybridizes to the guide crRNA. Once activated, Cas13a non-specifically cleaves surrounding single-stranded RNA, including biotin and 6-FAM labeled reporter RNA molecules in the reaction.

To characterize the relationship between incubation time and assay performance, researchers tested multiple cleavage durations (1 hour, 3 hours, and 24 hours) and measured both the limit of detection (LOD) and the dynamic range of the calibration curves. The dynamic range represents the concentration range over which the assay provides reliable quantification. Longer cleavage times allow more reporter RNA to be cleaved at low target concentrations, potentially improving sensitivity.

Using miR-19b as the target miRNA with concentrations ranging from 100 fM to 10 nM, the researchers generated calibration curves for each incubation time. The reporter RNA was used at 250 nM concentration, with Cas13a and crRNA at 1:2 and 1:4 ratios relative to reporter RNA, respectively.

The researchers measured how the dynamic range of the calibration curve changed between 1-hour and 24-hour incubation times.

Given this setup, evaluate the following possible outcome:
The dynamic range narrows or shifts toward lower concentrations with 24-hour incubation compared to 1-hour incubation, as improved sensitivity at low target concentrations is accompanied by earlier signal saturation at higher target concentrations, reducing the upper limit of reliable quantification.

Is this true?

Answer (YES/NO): YES